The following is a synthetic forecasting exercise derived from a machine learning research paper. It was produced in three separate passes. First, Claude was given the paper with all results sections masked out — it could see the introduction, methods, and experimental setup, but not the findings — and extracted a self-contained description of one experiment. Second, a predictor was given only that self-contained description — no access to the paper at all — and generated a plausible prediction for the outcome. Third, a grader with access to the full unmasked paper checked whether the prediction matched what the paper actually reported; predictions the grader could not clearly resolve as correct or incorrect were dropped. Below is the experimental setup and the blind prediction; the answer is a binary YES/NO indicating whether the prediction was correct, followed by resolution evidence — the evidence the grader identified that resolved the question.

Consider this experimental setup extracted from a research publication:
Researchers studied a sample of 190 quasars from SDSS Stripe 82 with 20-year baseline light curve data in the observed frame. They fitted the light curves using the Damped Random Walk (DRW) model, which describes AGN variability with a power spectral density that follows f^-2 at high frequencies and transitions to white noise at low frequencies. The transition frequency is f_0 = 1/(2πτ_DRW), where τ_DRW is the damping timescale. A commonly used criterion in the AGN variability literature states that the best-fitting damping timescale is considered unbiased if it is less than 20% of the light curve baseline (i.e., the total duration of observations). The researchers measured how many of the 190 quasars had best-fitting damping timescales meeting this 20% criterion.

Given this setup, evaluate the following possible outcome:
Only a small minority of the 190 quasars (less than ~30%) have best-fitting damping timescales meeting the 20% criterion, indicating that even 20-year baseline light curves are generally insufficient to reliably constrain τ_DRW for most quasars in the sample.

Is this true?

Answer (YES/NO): YES